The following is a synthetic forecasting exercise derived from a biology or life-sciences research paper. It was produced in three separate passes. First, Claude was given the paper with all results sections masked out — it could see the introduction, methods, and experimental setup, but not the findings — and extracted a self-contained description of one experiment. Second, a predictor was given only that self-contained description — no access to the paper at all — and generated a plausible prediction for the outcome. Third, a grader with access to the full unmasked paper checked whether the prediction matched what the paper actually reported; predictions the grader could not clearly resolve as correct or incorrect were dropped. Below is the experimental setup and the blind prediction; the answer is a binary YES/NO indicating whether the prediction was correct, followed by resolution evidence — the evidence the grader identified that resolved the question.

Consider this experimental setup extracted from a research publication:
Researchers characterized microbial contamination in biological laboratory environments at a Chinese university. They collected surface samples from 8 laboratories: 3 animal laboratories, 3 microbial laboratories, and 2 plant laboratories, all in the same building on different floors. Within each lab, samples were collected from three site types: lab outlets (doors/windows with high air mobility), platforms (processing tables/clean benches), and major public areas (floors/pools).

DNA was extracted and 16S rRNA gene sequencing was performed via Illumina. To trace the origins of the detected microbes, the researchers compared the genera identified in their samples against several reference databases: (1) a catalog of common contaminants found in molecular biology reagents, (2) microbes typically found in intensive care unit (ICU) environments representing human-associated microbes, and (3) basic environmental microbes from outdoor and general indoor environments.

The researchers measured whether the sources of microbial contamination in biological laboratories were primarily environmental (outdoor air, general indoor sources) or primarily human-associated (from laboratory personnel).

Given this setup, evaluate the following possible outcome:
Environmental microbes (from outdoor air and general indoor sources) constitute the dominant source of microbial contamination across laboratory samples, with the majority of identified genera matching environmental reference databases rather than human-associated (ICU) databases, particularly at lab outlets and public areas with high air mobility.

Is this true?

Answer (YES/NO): NO